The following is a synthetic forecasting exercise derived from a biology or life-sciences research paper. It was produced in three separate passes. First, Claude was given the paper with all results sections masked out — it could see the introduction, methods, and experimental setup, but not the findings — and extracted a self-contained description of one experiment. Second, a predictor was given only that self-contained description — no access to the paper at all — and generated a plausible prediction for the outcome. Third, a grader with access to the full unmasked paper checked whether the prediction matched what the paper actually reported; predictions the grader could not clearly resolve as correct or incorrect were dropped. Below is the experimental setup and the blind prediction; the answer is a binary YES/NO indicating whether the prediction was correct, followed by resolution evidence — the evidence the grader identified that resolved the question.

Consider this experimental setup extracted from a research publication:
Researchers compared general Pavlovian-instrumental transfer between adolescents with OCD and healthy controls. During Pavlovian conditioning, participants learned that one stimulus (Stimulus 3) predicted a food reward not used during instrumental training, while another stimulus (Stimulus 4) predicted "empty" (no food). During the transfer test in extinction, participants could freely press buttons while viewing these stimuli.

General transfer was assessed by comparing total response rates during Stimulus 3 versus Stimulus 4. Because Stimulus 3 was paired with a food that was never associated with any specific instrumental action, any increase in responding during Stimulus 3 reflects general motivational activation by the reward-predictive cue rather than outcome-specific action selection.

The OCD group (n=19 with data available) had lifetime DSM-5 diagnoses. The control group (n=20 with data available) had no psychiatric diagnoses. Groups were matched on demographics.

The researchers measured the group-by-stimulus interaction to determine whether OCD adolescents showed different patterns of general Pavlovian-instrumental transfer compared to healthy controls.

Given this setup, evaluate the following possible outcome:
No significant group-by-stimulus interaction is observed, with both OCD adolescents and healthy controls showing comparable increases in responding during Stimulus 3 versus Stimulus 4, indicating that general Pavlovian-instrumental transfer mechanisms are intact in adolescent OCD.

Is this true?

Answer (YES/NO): YES